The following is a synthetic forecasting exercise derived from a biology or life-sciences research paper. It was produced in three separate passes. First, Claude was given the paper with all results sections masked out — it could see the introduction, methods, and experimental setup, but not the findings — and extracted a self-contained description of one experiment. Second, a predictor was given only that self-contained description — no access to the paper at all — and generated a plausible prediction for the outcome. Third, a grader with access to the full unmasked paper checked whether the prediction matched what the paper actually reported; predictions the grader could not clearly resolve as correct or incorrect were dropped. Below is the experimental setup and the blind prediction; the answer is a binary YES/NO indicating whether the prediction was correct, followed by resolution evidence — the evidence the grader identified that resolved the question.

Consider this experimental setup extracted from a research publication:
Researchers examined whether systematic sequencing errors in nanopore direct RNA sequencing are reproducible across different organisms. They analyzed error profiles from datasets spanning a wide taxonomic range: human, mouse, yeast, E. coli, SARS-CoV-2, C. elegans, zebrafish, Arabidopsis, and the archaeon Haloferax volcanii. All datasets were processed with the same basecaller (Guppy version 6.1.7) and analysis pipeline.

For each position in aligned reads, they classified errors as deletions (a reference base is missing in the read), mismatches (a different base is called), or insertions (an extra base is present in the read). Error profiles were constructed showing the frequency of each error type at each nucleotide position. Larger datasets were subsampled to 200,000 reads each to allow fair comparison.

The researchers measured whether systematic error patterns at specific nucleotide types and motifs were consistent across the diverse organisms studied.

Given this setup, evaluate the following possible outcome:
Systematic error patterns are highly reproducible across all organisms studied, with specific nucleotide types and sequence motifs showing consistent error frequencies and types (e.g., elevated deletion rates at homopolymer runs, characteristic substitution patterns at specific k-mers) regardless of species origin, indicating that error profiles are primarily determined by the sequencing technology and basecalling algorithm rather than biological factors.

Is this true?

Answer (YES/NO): YES